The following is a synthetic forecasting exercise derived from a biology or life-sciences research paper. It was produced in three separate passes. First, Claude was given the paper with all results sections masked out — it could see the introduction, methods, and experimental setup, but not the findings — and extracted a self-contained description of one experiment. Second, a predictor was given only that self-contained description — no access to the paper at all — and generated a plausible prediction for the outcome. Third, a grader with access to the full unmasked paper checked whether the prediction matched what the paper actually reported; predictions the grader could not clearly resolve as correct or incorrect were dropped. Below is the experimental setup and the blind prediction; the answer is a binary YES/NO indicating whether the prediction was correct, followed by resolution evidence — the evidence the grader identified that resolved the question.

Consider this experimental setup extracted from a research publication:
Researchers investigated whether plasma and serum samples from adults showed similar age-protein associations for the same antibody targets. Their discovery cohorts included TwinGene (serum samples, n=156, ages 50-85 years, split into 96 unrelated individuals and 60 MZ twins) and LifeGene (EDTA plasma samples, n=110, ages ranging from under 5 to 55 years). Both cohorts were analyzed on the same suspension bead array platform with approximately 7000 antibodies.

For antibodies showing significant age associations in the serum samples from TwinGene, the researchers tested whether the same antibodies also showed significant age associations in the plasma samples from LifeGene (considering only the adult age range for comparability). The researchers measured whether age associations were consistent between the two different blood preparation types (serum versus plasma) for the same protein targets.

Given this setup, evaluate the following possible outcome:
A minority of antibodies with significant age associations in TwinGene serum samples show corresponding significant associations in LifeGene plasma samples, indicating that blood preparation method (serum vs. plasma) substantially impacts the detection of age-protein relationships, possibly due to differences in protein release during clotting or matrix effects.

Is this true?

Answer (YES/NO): YES